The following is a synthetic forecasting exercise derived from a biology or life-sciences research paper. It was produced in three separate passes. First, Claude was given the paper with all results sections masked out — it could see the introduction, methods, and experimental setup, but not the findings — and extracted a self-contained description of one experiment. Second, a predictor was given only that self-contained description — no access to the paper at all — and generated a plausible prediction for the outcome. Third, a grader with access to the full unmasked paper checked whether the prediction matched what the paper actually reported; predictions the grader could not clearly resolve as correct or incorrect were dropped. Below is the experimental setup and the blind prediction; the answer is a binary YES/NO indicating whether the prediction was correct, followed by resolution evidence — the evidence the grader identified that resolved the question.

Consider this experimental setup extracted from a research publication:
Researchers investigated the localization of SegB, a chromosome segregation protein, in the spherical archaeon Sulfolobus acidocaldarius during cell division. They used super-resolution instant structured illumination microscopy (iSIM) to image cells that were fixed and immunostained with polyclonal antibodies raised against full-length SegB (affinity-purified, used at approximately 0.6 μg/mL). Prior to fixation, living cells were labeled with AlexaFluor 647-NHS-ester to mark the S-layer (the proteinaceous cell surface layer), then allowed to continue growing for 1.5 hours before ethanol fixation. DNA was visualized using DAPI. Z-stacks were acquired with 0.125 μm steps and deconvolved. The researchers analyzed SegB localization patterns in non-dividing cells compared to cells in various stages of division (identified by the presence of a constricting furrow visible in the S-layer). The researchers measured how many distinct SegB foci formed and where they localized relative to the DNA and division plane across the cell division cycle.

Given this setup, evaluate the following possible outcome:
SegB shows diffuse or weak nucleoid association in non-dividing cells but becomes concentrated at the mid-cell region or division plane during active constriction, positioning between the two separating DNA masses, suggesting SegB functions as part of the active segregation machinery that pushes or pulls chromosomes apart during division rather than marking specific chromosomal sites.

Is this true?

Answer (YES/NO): NO